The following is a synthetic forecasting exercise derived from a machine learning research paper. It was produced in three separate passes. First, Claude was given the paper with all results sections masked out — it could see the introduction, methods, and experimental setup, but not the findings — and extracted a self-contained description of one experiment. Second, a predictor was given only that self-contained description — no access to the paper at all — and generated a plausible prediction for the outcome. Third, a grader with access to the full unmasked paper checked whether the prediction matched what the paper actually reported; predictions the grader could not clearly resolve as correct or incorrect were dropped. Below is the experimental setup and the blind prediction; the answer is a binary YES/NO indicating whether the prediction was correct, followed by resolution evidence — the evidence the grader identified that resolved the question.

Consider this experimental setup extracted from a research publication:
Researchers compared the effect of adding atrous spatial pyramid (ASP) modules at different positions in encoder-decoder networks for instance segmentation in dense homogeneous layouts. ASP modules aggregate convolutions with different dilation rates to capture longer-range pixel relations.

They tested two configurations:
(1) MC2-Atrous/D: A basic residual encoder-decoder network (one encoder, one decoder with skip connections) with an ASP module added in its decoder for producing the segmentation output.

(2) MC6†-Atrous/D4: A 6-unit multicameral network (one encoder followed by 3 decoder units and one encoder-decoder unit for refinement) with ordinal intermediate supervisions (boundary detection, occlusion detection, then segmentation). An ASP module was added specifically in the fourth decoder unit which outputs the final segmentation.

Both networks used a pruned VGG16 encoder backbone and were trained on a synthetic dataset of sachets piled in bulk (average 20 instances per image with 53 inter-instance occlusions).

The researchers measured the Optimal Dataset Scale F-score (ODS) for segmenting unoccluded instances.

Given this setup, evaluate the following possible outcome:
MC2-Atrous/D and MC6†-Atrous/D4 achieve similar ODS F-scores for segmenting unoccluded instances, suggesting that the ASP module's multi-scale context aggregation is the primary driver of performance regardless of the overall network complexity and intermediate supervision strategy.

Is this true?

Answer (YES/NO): NO